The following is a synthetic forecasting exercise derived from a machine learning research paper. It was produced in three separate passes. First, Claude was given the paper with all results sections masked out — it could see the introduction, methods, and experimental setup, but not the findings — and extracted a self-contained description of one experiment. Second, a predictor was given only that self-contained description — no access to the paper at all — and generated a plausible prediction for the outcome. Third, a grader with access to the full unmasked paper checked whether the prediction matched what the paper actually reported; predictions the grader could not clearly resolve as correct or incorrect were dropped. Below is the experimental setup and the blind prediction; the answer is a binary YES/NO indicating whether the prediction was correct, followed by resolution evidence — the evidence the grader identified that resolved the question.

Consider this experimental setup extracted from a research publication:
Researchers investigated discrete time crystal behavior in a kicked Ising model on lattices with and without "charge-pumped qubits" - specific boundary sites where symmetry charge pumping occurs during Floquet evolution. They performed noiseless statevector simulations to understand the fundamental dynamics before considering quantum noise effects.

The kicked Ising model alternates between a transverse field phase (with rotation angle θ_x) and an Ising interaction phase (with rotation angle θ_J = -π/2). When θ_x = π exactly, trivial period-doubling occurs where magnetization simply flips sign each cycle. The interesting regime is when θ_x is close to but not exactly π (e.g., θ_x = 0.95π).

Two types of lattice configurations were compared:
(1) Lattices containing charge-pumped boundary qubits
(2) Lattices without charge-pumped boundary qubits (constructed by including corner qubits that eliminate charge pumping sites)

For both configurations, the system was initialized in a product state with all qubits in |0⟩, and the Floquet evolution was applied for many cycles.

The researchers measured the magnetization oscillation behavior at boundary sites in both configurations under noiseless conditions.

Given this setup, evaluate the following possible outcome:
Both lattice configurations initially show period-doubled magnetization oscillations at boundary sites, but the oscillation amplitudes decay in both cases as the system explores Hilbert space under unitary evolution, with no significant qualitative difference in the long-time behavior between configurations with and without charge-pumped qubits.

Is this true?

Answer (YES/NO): NO